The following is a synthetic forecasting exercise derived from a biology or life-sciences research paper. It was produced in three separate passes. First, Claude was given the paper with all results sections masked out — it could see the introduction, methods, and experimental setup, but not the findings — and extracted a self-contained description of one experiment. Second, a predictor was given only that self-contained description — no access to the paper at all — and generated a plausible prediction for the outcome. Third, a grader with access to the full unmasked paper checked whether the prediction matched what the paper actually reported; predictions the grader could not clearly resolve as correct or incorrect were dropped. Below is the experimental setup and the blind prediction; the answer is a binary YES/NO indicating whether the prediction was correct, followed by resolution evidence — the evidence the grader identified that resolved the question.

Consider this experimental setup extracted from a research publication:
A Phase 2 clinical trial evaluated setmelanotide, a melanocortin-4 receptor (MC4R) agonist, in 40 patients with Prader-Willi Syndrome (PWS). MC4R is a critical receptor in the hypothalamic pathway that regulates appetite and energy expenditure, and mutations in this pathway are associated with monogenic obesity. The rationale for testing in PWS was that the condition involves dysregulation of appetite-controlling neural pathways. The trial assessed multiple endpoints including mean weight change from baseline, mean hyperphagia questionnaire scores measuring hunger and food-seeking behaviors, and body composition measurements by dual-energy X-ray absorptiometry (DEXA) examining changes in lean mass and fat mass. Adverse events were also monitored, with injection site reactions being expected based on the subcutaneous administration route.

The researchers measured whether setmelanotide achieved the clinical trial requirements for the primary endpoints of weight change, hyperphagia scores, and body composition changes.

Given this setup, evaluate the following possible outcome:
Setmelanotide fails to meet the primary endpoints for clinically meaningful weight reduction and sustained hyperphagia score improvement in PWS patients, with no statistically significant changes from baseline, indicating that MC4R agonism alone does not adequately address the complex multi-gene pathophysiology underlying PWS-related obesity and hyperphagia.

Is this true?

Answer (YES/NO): YES